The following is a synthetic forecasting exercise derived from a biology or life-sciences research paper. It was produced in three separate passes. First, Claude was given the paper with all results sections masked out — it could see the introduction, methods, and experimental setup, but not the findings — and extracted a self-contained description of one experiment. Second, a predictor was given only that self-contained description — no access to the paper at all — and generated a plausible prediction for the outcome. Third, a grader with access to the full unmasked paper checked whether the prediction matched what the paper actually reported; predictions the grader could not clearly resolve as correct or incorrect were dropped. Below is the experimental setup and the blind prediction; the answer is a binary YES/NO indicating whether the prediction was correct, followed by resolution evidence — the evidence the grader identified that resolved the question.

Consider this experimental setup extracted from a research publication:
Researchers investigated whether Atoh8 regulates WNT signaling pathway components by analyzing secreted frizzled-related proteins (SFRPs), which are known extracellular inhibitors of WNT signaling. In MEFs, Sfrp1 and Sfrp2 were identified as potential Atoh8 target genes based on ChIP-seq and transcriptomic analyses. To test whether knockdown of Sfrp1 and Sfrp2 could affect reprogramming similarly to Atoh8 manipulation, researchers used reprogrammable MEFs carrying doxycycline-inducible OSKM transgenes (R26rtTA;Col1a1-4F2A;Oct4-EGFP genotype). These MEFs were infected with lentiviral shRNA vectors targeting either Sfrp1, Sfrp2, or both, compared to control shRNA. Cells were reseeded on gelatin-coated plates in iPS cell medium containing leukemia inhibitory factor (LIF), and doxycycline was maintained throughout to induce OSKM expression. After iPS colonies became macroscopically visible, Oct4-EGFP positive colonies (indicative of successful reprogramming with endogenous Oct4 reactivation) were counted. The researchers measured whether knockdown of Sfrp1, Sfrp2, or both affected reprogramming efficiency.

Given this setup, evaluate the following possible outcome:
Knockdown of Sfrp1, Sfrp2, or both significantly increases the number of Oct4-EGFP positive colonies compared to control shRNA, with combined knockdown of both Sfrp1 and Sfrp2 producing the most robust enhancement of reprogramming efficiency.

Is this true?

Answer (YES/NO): NO